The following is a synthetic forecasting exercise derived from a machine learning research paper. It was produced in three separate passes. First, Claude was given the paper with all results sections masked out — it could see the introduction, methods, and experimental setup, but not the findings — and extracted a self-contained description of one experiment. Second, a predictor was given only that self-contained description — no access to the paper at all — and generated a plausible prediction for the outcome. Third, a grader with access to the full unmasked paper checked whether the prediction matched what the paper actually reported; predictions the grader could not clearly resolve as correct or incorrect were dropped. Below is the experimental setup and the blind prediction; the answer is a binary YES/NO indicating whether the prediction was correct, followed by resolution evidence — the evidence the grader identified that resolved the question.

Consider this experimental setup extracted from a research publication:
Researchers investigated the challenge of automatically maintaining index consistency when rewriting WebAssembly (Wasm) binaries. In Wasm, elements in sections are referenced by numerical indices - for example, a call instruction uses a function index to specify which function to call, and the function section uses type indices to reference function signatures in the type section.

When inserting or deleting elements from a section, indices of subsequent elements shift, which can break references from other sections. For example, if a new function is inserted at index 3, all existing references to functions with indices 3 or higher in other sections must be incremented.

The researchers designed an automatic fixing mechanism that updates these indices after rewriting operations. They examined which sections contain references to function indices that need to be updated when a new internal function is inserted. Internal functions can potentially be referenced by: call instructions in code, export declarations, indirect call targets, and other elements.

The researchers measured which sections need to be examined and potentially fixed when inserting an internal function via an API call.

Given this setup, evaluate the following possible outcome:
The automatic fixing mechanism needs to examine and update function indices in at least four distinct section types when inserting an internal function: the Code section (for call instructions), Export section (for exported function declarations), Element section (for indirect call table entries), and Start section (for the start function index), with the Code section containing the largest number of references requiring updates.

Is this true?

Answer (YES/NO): NO